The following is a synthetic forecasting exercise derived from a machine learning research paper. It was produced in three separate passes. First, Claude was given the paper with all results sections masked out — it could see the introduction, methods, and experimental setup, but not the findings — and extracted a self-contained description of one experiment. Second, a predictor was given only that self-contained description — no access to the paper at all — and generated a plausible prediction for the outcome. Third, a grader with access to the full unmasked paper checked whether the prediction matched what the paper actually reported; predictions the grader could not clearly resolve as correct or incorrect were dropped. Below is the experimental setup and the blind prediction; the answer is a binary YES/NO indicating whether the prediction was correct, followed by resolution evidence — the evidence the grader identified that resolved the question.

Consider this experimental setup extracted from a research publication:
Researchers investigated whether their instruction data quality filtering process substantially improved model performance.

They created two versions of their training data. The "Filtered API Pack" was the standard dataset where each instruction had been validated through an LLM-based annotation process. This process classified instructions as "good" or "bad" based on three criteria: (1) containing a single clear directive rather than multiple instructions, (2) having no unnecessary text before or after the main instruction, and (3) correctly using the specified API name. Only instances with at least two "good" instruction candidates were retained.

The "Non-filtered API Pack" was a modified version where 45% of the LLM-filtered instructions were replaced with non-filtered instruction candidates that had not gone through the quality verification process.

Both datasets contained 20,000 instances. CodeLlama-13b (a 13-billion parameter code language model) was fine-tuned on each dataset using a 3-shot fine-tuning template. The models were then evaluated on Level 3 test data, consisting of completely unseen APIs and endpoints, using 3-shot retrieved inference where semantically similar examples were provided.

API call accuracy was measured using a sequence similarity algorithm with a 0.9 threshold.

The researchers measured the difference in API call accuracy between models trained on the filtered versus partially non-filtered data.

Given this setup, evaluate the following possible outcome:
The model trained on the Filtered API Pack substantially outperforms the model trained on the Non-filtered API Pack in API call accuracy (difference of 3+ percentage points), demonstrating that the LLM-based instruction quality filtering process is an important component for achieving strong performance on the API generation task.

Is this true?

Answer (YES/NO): NO